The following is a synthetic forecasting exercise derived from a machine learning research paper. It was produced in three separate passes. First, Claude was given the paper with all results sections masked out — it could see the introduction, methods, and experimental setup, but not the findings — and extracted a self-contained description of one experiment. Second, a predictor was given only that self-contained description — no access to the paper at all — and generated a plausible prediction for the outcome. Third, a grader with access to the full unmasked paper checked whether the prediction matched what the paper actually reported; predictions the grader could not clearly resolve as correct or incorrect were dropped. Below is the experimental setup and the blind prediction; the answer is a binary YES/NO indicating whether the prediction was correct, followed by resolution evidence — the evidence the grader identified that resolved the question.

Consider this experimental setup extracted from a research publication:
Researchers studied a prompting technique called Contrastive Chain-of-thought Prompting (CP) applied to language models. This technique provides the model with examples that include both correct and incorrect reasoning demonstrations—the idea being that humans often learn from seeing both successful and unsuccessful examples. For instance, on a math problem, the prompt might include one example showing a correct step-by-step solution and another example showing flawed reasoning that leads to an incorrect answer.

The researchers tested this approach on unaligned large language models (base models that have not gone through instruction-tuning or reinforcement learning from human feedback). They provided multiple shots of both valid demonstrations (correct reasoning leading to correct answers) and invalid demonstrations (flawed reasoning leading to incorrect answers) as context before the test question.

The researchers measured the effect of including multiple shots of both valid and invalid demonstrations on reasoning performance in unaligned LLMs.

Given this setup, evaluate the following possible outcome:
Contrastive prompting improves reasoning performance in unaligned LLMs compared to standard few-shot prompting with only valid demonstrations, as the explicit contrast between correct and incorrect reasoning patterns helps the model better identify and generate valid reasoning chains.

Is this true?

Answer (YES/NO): NO